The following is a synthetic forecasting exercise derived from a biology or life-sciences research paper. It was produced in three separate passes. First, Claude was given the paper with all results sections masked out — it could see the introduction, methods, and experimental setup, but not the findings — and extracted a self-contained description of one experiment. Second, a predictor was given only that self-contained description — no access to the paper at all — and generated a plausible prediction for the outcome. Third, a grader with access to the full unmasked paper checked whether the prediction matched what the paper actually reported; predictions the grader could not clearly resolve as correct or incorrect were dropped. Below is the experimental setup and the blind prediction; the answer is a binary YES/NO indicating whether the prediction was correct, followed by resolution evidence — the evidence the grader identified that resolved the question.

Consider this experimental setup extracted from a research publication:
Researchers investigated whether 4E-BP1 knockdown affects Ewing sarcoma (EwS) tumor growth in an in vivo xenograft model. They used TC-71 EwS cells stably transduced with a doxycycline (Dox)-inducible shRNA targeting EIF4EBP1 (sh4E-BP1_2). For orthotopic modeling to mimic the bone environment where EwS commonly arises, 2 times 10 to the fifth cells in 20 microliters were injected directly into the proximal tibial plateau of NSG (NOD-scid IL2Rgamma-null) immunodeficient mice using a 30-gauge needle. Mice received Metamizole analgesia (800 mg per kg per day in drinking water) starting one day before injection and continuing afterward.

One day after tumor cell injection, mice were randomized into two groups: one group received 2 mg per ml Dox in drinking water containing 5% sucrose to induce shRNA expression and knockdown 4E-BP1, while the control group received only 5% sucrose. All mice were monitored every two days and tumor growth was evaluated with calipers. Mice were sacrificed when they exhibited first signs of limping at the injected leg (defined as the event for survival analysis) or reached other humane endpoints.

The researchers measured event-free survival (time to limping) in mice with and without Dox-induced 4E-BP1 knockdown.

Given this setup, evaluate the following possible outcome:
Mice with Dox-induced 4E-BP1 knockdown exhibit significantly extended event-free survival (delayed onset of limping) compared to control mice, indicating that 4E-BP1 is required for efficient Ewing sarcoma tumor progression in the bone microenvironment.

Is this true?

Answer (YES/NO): YES